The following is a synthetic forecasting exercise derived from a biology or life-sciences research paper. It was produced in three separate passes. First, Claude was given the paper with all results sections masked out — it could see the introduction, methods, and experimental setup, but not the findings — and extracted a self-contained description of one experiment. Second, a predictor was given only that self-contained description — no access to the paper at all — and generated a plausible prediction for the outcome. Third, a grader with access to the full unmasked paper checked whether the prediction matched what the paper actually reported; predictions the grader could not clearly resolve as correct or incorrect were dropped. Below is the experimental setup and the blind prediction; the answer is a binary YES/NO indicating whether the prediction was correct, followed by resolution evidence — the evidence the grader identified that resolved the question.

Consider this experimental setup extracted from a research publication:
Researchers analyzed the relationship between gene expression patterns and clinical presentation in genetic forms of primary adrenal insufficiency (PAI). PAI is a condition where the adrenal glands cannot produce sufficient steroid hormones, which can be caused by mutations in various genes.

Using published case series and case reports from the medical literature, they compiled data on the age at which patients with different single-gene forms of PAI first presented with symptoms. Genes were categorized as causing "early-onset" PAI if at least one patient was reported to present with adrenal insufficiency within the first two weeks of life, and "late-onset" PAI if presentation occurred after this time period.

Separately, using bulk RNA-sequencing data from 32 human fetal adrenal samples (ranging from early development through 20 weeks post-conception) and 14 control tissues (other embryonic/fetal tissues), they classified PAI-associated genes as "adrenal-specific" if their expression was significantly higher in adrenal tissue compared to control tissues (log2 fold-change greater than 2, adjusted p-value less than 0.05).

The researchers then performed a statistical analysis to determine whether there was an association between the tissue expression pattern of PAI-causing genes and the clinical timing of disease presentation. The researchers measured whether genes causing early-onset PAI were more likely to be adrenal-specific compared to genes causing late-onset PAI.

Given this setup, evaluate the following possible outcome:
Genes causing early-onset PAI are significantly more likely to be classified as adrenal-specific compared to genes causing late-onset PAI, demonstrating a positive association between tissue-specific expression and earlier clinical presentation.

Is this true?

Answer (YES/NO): YES